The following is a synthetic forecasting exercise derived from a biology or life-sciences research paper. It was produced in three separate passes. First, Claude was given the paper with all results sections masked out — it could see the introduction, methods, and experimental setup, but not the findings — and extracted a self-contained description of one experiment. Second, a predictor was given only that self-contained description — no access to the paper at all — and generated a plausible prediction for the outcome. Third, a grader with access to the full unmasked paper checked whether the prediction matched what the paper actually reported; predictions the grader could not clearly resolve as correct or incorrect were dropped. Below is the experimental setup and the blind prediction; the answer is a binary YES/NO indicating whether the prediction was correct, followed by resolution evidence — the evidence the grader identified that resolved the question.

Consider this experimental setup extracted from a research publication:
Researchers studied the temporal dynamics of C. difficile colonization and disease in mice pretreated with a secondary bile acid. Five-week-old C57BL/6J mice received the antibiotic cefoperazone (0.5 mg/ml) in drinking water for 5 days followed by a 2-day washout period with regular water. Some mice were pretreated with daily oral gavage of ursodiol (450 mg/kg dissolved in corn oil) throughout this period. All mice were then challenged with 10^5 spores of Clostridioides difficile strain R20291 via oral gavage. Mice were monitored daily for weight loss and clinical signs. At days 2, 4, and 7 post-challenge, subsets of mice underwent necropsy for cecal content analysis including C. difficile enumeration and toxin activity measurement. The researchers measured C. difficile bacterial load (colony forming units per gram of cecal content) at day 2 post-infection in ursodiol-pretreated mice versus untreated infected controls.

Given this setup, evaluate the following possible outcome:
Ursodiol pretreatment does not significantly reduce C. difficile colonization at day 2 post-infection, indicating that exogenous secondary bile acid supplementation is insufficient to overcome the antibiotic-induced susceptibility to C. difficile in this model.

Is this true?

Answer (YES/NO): YES